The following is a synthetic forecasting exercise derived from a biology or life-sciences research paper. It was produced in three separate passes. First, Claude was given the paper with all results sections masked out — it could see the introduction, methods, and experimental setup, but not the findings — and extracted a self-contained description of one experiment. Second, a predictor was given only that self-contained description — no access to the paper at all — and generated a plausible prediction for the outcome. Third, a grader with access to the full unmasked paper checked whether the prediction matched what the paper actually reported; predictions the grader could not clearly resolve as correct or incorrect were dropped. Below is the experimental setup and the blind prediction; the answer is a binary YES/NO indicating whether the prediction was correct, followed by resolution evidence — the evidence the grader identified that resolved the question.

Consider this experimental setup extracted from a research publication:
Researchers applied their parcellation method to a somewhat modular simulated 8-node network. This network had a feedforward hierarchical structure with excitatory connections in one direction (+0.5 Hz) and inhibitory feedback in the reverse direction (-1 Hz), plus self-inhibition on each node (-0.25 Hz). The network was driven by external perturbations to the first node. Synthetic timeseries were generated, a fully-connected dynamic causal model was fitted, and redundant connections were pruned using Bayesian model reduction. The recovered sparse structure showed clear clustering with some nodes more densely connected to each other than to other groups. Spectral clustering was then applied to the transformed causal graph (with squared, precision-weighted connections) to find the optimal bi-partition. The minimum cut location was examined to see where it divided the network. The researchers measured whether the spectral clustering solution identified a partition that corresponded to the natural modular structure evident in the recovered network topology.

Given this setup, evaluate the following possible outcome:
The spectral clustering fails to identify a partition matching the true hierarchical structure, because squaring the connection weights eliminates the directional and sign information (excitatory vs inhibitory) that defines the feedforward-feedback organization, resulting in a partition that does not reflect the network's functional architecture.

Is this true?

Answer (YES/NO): NO